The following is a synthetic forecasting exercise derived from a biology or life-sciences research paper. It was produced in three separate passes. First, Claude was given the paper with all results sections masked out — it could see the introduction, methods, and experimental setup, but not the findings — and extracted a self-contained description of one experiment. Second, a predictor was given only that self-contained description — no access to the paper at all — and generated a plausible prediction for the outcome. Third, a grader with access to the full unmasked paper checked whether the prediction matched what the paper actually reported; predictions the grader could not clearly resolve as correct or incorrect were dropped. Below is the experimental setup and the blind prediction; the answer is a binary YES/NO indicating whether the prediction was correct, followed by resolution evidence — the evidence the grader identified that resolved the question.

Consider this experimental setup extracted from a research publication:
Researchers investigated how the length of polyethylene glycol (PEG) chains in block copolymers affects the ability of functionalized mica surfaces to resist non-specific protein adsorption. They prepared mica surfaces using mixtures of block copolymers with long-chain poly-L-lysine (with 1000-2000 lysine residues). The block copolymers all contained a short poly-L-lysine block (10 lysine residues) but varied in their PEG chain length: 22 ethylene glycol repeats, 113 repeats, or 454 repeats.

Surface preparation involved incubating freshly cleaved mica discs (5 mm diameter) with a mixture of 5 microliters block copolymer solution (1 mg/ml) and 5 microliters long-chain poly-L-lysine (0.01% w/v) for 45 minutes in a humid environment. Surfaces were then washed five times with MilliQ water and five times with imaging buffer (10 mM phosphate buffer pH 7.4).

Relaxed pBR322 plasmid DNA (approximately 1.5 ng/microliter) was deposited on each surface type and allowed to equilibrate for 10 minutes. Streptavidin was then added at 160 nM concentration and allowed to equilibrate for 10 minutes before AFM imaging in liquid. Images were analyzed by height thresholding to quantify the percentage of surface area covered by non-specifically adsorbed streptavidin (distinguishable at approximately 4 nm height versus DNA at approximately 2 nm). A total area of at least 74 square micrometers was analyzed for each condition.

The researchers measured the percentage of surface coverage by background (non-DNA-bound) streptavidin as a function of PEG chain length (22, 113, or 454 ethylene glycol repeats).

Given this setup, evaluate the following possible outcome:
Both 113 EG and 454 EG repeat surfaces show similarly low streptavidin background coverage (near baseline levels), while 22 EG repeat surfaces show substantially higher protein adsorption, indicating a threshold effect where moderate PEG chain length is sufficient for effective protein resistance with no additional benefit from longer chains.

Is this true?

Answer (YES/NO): NO